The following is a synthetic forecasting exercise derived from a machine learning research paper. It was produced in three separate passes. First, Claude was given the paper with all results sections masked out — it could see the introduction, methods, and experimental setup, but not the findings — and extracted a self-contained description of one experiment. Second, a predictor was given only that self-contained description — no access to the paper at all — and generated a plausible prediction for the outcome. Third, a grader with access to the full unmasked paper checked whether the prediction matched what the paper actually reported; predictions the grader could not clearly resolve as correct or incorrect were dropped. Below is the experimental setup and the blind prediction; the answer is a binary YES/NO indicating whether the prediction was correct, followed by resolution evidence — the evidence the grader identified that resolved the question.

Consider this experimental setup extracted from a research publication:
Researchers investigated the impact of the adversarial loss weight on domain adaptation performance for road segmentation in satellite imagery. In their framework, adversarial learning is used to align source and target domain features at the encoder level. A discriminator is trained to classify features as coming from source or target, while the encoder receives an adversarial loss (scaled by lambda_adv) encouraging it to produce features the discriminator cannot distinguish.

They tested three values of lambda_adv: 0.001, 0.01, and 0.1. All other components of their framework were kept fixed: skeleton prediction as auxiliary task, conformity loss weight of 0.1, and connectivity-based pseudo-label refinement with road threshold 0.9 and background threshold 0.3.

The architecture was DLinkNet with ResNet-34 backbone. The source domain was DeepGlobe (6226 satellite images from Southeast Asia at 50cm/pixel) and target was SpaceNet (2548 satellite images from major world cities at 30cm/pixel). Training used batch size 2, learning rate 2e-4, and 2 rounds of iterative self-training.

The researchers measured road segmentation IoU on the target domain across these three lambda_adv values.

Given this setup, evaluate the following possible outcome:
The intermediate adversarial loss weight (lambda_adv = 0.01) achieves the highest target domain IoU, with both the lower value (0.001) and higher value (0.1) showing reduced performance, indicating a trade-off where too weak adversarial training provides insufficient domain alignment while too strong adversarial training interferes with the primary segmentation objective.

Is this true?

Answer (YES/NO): YES